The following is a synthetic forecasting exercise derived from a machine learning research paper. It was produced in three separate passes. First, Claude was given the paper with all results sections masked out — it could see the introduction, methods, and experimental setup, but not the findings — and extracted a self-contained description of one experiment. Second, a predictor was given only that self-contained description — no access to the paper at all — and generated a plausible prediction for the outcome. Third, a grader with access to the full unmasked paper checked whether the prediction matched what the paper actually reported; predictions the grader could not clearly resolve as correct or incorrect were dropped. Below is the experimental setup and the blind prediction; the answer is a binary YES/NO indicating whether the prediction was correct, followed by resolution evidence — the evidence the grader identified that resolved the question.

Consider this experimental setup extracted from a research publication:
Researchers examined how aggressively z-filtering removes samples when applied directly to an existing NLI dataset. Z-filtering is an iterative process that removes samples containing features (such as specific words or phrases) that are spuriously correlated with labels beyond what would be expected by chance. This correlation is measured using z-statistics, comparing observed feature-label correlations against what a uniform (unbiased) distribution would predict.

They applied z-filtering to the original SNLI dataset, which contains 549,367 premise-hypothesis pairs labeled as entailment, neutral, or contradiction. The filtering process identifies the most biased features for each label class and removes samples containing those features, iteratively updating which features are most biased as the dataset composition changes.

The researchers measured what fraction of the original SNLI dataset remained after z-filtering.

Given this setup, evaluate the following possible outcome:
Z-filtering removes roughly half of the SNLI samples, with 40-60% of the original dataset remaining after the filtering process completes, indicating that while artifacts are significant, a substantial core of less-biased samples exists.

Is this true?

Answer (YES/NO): NO